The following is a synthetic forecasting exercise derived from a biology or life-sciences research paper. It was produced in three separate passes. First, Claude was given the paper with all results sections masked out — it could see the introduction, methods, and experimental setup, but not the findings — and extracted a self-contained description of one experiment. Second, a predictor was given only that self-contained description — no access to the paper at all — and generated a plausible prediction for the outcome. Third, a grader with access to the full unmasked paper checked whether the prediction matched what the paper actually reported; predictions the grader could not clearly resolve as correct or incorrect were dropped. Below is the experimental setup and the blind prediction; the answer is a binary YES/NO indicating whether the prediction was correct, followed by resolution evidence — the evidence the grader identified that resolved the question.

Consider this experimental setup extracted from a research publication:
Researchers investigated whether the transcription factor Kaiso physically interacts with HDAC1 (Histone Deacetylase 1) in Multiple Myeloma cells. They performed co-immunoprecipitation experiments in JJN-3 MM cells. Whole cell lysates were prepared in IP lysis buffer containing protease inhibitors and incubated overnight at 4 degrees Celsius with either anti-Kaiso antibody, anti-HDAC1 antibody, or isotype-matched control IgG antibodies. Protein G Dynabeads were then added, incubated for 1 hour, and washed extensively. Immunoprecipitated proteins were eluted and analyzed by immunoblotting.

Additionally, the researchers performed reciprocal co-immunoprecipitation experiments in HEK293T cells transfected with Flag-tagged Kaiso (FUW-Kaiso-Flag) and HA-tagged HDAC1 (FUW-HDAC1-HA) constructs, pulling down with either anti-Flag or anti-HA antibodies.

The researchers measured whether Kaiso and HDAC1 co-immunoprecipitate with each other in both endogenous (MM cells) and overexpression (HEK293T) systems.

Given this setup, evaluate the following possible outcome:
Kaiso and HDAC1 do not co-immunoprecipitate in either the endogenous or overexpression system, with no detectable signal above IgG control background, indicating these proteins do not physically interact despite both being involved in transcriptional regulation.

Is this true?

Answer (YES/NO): NO